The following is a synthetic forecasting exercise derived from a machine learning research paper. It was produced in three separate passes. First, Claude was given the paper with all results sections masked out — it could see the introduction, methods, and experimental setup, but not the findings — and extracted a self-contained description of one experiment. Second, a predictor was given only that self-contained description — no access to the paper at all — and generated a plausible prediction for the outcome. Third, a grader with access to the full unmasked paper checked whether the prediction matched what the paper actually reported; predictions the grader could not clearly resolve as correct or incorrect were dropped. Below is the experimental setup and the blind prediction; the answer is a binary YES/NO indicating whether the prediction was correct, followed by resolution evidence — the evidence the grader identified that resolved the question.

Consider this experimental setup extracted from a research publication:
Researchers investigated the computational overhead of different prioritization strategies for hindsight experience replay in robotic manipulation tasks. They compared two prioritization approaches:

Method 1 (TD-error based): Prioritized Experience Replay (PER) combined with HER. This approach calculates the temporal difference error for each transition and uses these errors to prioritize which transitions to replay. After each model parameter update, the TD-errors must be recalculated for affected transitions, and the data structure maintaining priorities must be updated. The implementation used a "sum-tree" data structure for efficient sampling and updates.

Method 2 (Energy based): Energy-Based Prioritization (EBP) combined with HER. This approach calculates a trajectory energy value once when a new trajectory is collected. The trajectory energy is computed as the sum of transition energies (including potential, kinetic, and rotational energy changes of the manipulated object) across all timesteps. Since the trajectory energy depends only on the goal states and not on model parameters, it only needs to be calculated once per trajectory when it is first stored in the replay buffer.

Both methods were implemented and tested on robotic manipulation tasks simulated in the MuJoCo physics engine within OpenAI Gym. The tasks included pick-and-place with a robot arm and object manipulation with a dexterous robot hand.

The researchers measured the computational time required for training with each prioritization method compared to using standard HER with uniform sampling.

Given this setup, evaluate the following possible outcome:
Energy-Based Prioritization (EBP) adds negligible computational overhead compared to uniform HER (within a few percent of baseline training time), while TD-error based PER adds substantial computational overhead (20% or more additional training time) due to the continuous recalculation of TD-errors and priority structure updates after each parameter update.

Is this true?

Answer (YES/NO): YES